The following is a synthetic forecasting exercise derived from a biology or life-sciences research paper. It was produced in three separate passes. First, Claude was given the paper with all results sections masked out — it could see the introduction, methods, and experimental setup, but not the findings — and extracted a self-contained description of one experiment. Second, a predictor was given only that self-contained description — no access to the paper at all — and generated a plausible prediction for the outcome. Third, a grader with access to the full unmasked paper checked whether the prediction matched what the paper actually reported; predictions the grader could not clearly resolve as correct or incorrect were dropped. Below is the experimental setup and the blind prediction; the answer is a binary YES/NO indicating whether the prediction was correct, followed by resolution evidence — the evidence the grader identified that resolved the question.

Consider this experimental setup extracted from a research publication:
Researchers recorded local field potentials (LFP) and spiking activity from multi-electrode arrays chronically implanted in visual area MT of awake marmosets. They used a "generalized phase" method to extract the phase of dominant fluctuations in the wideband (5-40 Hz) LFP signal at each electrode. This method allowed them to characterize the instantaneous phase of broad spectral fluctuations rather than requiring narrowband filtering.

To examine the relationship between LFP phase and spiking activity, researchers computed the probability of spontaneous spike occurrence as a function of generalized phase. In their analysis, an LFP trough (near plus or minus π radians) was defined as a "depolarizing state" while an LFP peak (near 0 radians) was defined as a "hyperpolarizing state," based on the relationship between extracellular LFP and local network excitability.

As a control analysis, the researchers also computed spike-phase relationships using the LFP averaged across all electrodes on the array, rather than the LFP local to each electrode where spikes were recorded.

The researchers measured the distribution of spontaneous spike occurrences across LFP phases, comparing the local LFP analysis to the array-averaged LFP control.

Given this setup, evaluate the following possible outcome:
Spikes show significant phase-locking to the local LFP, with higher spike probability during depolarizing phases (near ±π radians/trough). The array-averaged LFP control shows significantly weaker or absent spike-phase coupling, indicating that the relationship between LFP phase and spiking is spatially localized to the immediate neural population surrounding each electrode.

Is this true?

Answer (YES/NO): YES